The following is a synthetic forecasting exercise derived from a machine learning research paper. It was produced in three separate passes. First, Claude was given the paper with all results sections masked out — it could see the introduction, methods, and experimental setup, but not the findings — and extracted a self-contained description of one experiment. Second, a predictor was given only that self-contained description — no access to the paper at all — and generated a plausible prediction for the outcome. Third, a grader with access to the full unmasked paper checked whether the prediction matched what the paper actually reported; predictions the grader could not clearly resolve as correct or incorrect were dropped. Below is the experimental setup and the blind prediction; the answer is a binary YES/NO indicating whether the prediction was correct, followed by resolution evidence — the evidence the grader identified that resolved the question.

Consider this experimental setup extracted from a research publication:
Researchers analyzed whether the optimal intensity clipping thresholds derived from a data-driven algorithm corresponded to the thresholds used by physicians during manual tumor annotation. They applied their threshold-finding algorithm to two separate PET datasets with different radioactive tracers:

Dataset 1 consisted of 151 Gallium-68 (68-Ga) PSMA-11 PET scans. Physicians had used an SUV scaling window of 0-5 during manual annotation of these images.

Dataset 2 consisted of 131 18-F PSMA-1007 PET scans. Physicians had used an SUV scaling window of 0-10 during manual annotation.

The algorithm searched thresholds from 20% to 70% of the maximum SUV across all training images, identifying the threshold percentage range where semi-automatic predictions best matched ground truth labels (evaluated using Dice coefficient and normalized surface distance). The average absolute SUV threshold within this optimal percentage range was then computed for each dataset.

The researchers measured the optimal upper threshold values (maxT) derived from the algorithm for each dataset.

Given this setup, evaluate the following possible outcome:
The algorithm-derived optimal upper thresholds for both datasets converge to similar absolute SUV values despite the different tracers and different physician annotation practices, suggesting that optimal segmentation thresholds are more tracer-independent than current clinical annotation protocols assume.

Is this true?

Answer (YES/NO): NO